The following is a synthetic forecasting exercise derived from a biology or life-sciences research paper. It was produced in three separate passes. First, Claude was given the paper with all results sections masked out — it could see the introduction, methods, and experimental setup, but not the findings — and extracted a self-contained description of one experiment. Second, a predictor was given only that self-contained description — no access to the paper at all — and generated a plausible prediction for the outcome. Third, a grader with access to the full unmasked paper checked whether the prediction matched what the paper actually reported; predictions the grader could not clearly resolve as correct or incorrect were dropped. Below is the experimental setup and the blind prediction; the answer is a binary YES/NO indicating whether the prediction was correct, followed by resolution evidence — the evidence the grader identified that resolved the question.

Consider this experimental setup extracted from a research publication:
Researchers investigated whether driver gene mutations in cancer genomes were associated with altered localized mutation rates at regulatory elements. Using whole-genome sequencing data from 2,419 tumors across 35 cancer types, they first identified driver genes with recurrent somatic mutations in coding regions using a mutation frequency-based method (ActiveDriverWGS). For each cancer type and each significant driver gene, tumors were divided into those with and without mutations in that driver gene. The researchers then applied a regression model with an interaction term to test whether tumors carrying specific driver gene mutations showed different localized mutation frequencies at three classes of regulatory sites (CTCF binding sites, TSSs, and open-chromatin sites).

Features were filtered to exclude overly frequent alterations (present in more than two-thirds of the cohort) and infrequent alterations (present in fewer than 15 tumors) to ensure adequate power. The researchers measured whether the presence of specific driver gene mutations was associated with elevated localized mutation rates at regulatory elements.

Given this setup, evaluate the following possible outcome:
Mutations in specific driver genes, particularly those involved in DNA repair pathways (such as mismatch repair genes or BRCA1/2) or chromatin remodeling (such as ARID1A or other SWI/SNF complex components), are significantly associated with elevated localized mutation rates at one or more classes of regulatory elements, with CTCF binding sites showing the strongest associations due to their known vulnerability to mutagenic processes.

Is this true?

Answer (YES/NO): NO